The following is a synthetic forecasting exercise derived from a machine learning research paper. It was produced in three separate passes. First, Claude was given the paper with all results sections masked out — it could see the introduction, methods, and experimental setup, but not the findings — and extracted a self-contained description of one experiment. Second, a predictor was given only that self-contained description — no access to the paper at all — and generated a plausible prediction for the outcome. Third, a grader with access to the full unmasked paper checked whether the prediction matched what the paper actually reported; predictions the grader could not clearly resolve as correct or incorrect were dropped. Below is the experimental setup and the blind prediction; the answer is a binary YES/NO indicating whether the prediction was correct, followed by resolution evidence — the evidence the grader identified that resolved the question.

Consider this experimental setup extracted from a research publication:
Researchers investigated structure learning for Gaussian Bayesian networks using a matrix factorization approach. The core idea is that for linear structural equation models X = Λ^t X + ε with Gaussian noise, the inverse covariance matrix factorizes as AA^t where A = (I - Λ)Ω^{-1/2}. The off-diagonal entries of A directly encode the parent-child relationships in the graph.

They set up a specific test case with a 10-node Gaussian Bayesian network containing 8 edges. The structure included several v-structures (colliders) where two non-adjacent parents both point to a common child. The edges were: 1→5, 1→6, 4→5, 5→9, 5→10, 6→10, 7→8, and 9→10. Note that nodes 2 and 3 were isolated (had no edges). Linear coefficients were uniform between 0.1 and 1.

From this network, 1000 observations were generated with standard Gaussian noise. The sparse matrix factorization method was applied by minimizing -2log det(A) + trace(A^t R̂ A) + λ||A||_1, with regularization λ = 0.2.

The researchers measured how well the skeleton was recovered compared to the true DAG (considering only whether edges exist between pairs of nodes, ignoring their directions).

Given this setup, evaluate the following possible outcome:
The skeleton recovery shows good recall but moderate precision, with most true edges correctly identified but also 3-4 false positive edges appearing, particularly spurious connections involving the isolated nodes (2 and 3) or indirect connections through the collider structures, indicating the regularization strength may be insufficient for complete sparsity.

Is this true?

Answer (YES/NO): NO